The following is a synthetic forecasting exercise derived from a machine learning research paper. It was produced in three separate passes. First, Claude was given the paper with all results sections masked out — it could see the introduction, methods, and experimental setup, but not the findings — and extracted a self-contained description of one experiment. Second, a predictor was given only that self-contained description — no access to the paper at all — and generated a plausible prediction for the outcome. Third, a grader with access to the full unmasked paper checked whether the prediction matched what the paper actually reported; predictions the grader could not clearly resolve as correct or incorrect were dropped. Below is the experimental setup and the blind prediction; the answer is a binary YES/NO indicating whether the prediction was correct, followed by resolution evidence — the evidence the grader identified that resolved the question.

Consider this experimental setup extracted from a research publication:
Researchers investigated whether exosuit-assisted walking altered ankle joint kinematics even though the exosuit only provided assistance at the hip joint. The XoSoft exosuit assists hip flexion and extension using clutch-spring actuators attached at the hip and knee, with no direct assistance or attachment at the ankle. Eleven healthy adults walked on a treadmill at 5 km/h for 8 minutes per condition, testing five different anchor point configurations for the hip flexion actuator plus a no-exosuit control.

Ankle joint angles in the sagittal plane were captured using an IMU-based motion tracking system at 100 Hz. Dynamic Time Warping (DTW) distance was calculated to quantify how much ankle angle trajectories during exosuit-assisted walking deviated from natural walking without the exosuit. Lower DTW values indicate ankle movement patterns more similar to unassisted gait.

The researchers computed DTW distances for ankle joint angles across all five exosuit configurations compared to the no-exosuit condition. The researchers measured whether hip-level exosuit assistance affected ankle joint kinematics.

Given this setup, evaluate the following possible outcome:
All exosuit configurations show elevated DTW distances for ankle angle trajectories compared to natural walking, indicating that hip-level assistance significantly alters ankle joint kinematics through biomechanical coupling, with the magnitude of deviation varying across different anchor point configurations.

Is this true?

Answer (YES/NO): YES